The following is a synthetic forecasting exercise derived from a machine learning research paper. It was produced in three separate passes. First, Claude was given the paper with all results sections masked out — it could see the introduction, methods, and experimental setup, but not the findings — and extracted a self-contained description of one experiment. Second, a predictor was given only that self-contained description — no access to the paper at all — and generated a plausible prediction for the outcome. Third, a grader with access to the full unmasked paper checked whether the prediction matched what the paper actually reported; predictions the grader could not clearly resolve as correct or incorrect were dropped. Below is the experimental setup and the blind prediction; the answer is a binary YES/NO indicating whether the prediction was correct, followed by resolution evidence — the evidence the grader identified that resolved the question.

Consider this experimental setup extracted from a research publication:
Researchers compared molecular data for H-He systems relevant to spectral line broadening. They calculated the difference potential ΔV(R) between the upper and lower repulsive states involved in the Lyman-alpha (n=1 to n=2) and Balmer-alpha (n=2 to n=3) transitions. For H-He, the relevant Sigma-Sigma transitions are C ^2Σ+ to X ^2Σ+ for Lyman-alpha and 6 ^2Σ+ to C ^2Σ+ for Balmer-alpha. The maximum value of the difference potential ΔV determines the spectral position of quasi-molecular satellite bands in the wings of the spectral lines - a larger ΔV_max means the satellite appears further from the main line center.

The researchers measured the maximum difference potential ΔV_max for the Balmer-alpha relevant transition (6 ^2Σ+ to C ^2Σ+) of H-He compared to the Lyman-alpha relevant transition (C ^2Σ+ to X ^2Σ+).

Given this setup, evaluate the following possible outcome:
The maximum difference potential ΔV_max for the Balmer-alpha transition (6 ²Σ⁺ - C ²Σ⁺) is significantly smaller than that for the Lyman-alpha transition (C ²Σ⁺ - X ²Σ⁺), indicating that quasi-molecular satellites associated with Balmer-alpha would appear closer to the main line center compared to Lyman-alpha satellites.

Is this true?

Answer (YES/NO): YES